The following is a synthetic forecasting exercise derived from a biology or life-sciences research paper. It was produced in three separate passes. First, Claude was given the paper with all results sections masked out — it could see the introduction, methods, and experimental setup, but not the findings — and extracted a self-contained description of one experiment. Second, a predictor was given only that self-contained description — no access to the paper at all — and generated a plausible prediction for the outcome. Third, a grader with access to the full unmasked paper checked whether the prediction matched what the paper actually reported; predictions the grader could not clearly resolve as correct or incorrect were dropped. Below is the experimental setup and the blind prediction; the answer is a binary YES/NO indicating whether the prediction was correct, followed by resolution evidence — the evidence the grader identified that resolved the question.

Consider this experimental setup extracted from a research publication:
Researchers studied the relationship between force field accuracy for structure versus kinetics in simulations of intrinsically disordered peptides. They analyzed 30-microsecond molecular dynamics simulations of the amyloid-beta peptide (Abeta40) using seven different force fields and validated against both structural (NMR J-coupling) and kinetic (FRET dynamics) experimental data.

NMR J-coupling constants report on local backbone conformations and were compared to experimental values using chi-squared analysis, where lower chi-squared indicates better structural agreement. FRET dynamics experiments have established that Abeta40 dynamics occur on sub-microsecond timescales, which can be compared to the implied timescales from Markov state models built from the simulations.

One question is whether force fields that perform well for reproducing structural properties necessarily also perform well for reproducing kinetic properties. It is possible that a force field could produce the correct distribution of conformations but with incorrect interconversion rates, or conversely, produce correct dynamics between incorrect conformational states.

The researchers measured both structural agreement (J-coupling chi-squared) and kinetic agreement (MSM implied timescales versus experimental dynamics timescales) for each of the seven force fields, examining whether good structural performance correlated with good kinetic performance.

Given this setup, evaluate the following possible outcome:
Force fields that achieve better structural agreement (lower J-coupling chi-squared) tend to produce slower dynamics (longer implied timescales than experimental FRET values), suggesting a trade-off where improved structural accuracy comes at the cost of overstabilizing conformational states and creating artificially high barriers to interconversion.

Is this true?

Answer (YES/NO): NO